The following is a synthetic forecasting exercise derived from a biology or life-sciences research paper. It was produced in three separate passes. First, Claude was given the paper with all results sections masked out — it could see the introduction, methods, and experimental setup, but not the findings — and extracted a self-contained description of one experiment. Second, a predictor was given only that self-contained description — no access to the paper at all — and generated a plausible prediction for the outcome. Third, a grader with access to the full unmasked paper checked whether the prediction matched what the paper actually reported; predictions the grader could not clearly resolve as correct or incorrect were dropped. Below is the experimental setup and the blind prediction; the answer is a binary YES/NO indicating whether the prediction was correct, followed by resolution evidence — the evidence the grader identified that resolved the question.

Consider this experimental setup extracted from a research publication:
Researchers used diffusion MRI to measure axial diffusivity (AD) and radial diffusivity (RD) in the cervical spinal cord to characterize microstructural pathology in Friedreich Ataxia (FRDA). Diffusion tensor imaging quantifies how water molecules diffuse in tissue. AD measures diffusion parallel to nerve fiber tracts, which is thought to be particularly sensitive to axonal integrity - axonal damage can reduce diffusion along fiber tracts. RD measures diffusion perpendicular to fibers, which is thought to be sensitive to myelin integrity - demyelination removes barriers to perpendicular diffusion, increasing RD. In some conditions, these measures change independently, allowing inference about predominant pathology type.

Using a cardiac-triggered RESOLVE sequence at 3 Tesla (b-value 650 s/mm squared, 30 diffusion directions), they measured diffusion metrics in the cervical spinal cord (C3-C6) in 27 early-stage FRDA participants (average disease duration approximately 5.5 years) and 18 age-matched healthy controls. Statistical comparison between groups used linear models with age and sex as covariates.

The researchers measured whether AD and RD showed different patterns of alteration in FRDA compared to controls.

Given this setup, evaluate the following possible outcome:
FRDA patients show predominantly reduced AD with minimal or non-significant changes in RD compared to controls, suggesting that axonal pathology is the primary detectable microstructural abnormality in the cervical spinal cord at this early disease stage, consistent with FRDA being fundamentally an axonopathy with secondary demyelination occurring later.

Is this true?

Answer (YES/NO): NO